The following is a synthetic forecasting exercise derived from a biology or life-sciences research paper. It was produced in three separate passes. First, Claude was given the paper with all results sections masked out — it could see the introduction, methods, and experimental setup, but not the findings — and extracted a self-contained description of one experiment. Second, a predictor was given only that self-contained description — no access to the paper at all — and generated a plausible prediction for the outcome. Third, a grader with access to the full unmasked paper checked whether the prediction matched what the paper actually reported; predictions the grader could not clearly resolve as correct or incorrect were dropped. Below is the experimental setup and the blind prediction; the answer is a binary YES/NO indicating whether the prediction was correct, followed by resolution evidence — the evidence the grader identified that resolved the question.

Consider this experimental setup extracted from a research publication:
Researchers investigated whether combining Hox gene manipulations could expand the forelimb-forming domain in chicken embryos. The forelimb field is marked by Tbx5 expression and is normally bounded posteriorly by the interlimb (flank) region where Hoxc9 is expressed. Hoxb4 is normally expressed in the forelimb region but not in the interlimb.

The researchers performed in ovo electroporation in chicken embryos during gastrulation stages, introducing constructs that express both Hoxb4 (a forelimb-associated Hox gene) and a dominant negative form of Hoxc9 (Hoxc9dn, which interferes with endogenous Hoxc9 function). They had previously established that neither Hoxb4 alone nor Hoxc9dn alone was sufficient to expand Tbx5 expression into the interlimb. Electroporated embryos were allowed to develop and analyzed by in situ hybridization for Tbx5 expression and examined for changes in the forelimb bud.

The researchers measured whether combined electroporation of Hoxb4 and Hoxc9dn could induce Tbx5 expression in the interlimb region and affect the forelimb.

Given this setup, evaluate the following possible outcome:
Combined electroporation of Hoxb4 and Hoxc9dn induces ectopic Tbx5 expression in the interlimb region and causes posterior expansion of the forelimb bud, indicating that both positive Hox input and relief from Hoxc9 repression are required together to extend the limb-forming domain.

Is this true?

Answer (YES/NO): YES